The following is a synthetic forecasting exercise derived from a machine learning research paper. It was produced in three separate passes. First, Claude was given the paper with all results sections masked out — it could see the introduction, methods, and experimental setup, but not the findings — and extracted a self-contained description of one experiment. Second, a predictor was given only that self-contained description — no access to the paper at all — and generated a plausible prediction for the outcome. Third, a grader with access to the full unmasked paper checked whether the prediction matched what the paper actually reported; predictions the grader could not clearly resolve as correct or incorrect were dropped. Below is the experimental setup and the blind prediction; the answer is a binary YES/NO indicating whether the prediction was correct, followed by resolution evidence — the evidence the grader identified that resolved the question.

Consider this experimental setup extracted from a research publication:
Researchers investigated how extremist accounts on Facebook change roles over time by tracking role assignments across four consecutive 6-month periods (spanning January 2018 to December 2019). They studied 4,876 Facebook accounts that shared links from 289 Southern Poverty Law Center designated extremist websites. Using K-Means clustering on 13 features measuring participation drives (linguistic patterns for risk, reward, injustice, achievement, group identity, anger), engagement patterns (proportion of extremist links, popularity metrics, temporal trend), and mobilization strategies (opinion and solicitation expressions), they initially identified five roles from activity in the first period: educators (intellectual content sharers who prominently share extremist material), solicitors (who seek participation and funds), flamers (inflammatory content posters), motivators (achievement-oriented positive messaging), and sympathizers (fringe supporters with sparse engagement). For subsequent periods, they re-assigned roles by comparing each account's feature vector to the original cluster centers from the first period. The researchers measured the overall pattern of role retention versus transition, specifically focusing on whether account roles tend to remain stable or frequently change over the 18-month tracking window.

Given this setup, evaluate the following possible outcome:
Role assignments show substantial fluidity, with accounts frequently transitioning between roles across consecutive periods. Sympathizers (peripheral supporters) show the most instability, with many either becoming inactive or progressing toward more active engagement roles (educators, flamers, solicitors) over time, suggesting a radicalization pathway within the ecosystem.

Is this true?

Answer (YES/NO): NO